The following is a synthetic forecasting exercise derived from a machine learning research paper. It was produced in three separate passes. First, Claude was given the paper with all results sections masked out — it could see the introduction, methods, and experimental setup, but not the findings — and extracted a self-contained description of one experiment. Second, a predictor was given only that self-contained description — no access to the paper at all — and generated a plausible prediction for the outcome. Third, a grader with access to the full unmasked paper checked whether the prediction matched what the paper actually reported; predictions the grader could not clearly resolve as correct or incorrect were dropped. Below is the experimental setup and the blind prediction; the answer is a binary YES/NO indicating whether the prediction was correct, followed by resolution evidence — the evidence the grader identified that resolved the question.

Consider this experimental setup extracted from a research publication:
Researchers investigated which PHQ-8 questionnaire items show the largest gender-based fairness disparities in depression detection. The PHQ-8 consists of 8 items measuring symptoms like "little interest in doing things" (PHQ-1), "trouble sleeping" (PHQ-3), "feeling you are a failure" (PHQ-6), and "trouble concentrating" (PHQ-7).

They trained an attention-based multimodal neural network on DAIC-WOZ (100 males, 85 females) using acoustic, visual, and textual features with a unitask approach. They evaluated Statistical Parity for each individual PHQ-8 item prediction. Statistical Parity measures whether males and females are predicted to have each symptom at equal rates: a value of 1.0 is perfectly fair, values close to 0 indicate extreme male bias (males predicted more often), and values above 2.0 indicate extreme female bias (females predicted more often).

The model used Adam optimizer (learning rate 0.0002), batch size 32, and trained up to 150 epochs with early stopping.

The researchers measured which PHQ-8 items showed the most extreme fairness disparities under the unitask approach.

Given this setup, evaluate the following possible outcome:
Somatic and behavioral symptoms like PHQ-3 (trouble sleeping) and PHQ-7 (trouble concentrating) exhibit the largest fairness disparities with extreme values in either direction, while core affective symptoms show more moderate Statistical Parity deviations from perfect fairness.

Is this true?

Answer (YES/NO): NO